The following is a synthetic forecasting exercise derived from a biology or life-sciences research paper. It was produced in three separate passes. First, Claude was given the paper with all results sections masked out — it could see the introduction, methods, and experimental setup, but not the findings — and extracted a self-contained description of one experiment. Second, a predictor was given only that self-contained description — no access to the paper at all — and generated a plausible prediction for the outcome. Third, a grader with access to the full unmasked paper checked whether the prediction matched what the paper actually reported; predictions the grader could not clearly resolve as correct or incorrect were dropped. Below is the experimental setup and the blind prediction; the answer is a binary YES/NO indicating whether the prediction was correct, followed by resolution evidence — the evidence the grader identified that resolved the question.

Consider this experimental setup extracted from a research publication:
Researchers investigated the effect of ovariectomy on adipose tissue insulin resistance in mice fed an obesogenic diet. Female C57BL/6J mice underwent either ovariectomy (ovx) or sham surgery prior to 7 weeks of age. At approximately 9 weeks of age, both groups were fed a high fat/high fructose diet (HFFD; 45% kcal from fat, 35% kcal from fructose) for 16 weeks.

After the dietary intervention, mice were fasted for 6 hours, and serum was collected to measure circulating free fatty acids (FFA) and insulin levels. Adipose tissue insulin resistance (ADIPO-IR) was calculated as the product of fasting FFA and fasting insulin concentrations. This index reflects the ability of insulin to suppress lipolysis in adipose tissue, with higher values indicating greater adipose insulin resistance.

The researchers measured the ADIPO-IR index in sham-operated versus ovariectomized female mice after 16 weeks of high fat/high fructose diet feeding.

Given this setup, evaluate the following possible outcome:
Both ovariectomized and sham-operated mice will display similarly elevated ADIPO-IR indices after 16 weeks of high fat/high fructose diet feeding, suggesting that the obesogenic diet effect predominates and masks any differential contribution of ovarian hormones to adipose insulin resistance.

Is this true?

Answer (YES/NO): NO